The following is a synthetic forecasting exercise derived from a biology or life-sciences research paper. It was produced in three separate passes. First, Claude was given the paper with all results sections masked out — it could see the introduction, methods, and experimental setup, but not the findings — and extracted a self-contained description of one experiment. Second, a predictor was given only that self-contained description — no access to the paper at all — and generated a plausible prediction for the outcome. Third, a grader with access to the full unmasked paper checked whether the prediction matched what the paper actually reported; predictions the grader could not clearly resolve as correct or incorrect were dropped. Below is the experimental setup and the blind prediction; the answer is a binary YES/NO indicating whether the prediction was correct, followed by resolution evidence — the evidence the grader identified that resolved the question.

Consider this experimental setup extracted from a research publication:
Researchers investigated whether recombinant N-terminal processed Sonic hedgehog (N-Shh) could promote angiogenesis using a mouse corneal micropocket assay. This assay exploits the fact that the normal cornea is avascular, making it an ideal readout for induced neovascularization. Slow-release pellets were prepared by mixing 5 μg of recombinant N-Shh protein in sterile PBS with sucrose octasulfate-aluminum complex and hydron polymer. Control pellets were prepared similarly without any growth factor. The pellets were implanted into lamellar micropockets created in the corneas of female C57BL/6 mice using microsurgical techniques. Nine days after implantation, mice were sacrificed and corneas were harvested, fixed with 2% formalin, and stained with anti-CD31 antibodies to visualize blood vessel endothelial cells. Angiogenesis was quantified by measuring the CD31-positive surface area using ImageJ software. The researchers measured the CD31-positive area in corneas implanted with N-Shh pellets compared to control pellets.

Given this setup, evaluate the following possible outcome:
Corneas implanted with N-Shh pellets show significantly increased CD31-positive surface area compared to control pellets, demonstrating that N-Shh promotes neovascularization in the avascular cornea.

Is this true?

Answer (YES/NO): YES